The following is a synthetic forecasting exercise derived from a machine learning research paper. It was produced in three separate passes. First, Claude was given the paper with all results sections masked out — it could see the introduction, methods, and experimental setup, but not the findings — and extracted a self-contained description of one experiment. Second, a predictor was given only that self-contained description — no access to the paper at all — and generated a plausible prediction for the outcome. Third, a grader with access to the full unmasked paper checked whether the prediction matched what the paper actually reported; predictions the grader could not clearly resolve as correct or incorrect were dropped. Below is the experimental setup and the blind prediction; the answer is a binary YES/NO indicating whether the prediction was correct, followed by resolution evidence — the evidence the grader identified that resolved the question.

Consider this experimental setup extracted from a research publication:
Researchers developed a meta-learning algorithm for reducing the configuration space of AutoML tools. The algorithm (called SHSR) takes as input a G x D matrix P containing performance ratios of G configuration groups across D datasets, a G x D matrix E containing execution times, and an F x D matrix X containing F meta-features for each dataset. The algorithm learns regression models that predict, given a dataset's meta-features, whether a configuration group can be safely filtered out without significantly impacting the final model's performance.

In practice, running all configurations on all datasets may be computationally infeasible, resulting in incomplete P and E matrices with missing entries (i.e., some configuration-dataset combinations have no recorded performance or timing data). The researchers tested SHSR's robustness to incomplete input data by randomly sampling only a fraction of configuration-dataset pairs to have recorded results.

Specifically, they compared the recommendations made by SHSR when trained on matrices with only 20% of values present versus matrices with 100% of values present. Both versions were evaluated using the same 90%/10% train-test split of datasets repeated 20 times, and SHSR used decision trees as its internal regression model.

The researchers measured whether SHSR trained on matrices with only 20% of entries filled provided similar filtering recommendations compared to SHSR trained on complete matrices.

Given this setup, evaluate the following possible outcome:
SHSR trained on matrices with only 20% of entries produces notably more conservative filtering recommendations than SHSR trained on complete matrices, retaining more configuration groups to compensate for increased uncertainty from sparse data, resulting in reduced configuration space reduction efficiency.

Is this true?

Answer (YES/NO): YES